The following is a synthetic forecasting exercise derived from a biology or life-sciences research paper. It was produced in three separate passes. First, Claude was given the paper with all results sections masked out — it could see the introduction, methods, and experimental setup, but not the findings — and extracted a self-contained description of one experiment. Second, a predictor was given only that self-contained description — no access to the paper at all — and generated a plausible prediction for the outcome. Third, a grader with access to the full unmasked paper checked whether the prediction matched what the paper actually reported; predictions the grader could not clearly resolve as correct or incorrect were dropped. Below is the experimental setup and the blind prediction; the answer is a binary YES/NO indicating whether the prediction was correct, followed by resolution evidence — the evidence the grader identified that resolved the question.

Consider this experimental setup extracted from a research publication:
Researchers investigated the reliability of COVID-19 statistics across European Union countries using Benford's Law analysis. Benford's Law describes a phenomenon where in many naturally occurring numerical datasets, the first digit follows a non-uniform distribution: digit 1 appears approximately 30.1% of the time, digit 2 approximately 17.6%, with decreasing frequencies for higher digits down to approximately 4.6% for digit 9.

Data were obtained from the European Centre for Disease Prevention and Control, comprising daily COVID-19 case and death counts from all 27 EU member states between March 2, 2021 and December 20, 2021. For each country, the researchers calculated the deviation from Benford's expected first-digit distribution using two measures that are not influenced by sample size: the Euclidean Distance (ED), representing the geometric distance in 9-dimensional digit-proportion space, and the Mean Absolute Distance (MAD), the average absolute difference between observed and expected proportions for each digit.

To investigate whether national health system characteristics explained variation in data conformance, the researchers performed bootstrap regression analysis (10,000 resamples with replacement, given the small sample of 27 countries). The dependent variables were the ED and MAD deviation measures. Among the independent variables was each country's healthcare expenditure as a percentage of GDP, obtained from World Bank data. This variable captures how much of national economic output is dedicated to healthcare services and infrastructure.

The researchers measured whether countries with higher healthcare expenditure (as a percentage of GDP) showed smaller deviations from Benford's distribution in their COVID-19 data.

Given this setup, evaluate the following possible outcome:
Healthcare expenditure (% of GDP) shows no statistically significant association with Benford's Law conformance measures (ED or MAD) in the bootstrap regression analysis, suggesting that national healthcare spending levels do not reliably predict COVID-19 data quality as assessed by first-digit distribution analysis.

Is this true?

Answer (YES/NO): YES